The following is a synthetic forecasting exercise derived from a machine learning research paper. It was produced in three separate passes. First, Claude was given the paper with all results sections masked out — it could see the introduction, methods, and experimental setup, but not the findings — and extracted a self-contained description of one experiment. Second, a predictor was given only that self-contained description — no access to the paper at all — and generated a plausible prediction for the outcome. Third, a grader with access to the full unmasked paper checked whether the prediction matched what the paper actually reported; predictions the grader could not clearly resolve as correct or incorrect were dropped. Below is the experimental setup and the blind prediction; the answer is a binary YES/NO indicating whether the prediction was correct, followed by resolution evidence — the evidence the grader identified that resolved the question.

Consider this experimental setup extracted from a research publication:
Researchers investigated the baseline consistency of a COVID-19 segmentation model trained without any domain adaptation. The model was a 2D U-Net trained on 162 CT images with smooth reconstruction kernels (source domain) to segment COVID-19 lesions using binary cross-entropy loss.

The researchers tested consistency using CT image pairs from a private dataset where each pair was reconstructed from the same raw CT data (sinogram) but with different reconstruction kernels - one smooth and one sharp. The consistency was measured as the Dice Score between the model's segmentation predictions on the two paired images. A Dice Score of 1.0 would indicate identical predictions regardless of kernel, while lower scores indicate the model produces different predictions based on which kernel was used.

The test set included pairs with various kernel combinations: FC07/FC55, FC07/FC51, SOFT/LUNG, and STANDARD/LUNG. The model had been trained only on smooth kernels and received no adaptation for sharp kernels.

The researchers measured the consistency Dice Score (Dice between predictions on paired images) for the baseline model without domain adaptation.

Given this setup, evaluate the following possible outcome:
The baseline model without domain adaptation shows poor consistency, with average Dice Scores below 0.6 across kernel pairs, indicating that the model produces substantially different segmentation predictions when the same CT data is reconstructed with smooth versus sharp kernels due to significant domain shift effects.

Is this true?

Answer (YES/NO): YES